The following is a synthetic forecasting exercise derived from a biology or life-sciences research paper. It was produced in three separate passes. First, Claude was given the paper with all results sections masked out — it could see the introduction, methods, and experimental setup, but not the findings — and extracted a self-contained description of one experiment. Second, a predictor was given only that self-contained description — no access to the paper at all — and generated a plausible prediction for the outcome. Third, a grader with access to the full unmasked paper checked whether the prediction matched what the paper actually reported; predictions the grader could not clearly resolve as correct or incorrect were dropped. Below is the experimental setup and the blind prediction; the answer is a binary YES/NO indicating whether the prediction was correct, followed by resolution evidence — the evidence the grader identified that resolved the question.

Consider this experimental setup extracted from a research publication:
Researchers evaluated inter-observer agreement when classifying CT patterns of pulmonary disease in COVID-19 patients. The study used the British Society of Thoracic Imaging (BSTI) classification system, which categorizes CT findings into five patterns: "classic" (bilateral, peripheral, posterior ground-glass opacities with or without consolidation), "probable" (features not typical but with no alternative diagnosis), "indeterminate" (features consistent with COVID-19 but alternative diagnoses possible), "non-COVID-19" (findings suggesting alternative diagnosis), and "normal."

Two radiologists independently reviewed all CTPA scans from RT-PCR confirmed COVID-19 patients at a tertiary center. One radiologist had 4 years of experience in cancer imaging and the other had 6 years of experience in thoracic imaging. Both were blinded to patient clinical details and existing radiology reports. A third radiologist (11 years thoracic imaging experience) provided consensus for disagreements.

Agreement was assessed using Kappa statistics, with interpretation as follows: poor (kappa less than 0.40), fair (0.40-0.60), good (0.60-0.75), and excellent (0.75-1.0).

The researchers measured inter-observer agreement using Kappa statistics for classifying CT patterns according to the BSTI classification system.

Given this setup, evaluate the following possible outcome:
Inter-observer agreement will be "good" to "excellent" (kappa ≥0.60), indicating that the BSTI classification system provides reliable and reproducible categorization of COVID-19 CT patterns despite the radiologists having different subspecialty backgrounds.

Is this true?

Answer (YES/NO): NO